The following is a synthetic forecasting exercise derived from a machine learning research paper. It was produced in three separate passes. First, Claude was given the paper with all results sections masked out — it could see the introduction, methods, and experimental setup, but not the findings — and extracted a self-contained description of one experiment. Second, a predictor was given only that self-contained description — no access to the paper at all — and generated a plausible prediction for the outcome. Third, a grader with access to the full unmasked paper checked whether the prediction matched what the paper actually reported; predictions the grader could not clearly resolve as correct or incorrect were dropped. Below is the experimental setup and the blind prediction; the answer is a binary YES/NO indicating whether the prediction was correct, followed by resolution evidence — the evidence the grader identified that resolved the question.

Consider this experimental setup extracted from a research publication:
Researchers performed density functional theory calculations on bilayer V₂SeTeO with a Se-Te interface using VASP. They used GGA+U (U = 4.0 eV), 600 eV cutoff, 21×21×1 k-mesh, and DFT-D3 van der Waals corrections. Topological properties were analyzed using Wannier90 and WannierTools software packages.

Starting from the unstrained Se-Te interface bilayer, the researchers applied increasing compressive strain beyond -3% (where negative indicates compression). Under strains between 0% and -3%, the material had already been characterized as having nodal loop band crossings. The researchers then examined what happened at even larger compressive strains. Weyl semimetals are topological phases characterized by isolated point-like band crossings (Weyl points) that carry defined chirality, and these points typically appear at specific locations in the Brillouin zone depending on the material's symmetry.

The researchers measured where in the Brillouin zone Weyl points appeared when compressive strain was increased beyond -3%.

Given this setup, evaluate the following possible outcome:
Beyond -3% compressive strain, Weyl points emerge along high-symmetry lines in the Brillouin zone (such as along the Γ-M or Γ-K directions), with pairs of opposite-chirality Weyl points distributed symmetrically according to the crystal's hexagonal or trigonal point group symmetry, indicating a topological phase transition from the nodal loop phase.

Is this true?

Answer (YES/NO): NO